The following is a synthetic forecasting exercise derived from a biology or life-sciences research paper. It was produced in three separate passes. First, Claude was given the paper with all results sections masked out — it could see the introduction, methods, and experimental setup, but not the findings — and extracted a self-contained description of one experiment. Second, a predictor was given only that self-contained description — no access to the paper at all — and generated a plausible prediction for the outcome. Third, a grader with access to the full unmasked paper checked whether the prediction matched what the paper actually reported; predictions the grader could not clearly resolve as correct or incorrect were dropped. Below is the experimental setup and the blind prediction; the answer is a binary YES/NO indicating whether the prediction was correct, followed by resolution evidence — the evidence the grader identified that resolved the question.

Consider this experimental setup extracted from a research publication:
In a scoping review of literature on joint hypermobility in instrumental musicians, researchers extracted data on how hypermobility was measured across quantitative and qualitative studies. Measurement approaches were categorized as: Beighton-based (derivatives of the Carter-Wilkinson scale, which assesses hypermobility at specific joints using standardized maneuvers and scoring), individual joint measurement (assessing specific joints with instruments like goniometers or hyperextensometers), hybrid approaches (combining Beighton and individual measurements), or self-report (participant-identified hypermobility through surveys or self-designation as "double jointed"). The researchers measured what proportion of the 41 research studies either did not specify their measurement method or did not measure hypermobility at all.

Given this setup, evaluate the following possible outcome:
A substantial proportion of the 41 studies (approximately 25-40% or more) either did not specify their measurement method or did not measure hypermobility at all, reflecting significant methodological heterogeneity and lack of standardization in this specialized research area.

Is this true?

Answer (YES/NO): YES